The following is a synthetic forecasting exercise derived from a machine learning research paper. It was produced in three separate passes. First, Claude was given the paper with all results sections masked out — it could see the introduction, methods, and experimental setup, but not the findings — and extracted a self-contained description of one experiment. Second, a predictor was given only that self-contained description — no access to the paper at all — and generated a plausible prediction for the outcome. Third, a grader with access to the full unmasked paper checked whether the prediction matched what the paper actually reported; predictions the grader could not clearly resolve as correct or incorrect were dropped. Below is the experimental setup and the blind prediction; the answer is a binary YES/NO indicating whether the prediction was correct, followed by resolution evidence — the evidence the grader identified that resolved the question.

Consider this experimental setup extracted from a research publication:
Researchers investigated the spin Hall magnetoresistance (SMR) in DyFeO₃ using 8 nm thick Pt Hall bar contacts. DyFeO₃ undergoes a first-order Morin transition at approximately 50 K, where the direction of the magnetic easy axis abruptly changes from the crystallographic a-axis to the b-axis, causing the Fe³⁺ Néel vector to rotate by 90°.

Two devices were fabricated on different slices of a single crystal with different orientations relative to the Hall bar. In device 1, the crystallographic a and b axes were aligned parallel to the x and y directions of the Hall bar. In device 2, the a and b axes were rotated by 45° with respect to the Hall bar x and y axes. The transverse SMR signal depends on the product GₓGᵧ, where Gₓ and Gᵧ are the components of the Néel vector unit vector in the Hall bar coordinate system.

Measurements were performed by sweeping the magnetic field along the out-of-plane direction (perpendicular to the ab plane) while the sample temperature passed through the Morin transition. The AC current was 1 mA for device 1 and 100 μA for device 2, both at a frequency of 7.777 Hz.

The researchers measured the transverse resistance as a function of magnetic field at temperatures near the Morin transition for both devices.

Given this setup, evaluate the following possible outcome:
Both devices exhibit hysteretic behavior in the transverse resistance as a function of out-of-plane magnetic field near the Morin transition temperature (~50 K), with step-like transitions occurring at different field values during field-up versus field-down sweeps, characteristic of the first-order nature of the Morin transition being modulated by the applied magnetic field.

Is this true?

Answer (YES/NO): NO